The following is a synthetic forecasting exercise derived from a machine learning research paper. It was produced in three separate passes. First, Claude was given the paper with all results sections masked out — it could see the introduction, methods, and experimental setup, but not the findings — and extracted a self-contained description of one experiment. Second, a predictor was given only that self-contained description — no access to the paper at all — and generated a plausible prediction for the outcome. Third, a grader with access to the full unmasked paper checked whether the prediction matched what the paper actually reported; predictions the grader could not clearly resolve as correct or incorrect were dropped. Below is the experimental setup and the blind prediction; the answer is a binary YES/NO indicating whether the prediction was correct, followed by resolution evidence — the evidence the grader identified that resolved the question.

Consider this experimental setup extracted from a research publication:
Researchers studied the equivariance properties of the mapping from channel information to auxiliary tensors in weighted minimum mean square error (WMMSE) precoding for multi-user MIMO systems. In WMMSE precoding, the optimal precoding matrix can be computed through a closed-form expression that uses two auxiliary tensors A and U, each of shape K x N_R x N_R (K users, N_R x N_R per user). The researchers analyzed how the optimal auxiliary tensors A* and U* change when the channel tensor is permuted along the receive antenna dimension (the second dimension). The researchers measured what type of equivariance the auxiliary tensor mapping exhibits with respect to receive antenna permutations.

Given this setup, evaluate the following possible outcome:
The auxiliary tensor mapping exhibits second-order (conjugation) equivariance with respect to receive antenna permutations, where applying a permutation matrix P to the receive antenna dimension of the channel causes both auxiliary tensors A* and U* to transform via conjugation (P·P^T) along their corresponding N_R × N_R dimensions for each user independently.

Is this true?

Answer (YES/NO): YES